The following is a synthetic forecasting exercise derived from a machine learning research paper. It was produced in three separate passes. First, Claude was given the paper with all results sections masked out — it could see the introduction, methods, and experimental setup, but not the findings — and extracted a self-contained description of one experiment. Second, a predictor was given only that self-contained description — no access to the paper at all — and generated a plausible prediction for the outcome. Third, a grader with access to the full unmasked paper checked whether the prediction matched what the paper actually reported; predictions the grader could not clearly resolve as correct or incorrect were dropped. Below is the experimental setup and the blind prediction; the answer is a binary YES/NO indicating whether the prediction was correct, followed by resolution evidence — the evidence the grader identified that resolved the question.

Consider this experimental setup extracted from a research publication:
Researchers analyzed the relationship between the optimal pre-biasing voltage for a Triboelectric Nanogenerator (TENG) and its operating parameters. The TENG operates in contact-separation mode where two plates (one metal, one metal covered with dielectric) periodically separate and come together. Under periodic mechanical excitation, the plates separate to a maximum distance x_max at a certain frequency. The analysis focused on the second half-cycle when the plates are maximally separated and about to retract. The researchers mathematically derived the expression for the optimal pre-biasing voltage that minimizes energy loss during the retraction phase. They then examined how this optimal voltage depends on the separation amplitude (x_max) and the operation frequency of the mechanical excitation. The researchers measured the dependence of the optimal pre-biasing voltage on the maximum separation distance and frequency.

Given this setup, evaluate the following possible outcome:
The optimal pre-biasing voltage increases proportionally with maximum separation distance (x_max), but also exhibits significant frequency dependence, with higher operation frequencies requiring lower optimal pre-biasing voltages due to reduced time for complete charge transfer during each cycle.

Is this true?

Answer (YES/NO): NO